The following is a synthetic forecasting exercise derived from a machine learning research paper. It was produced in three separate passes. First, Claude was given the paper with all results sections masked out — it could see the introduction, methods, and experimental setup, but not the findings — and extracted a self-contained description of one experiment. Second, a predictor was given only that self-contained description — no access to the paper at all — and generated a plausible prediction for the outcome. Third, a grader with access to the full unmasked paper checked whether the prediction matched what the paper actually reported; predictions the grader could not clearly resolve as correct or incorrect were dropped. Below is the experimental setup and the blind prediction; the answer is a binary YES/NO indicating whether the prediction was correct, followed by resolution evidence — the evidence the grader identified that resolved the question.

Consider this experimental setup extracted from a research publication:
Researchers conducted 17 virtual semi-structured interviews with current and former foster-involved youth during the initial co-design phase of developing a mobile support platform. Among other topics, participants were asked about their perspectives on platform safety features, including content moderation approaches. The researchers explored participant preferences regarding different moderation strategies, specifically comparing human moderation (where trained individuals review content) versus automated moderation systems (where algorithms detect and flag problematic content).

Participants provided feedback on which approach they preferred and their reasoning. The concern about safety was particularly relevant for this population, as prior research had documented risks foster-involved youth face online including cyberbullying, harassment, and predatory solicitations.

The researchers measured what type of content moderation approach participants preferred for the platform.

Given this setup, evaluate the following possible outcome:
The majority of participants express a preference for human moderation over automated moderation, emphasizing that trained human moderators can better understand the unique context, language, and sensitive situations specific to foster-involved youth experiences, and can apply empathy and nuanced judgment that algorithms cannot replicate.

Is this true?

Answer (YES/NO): NO